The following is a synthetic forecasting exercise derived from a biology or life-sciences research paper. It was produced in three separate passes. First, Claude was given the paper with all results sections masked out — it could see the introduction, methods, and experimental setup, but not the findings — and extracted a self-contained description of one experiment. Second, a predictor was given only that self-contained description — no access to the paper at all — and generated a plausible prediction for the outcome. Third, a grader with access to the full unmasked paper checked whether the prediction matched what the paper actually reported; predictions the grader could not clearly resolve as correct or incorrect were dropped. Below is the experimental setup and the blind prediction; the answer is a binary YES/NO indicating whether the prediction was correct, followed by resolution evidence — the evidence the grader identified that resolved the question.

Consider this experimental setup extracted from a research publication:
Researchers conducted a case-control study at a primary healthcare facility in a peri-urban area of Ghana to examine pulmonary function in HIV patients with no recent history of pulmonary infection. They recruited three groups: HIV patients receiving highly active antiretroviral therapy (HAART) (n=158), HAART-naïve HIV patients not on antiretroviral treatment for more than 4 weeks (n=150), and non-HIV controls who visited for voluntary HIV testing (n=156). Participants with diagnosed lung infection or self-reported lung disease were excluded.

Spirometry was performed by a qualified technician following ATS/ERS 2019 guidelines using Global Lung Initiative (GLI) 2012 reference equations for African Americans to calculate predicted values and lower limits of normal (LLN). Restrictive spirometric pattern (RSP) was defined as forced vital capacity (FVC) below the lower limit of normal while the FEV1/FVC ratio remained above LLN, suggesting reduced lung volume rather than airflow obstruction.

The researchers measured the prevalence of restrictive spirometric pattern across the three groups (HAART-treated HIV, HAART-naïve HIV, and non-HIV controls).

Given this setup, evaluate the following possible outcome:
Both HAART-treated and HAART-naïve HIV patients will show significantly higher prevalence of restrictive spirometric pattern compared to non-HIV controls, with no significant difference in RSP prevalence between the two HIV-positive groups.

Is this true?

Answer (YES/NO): NO